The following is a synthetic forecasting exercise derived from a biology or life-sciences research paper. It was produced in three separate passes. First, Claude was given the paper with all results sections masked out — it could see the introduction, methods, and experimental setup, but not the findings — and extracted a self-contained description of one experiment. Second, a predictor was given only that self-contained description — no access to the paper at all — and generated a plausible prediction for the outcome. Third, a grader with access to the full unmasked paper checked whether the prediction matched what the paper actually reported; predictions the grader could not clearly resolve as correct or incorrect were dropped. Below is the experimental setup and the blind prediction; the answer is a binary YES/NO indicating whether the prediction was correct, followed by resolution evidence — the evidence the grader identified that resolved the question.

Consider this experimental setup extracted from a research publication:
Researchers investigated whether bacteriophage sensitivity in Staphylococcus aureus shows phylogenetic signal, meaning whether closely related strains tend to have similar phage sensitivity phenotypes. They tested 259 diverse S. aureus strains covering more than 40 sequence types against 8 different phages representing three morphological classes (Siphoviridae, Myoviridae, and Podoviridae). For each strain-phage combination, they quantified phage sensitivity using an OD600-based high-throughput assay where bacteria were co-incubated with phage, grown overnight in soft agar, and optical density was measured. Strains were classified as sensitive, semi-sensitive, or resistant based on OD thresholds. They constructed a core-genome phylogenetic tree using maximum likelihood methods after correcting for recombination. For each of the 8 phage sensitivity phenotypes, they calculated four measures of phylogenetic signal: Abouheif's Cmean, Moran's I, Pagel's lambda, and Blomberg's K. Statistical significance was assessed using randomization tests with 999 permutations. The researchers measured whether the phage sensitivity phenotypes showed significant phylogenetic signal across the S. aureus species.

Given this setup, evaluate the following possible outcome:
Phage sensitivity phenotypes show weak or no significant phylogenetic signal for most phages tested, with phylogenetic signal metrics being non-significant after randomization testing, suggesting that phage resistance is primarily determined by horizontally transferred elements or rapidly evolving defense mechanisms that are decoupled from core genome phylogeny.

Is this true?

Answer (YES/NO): NO